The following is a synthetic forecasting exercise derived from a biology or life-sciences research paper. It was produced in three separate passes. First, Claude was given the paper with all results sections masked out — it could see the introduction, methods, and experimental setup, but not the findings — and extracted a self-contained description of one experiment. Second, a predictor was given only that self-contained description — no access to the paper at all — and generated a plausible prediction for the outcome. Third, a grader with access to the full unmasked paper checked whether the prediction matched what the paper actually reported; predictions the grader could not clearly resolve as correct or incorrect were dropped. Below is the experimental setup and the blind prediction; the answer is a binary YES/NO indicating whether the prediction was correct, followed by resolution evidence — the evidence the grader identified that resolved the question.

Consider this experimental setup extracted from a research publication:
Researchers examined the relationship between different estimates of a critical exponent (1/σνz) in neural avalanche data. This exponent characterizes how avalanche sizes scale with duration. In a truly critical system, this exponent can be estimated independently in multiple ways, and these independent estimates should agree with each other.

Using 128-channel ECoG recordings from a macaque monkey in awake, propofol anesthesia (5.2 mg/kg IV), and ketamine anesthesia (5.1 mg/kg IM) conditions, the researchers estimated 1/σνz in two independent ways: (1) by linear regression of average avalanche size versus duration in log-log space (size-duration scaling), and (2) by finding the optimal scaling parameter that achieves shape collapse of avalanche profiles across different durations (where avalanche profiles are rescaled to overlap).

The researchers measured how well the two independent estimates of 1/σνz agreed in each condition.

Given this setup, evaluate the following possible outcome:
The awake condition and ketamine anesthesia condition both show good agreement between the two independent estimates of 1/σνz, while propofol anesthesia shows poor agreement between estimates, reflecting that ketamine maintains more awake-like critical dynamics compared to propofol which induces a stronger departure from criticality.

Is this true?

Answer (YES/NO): NO